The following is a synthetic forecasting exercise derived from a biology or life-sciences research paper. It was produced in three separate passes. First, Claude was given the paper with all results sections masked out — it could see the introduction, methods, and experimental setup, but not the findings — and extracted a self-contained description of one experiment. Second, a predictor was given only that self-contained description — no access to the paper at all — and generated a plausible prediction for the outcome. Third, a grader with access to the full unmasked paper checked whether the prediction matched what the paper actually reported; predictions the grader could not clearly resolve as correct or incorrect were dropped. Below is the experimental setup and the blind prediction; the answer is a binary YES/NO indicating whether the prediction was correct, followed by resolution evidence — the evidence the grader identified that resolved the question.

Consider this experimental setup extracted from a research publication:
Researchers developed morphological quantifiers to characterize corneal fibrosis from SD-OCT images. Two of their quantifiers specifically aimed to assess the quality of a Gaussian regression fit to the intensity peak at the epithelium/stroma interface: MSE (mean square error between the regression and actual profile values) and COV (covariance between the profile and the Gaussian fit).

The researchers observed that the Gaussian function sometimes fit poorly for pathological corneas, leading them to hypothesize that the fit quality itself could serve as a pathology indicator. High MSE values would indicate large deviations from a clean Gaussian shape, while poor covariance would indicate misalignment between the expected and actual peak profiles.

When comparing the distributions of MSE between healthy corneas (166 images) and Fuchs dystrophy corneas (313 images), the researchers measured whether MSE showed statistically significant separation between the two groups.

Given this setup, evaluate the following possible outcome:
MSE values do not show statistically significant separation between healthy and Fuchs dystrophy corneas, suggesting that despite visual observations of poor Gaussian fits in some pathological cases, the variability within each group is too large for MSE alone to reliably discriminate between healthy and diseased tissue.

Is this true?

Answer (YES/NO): NO